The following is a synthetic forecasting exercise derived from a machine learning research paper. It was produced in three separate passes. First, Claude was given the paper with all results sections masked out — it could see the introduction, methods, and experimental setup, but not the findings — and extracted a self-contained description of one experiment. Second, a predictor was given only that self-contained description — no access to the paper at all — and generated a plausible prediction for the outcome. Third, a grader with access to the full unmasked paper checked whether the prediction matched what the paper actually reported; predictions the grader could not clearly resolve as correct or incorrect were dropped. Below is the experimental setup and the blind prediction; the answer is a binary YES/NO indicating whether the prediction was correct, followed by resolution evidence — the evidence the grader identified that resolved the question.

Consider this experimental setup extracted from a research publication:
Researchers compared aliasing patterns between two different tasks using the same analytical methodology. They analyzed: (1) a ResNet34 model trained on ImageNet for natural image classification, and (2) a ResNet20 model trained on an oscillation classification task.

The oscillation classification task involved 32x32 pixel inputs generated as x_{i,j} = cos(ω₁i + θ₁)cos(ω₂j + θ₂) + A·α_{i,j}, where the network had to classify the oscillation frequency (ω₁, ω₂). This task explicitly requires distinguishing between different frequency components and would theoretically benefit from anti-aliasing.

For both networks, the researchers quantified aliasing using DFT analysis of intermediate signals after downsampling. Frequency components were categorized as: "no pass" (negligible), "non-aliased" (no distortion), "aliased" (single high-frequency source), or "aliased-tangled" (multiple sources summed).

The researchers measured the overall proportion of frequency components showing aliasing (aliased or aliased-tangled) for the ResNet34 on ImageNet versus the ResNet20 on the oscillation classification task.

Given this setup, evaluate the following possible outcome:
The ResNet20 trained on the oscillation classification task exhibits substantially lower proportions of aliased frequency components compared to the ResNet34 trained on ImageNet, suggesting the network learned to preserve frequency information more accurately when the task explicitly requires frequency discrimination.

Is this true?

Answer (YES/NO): NO